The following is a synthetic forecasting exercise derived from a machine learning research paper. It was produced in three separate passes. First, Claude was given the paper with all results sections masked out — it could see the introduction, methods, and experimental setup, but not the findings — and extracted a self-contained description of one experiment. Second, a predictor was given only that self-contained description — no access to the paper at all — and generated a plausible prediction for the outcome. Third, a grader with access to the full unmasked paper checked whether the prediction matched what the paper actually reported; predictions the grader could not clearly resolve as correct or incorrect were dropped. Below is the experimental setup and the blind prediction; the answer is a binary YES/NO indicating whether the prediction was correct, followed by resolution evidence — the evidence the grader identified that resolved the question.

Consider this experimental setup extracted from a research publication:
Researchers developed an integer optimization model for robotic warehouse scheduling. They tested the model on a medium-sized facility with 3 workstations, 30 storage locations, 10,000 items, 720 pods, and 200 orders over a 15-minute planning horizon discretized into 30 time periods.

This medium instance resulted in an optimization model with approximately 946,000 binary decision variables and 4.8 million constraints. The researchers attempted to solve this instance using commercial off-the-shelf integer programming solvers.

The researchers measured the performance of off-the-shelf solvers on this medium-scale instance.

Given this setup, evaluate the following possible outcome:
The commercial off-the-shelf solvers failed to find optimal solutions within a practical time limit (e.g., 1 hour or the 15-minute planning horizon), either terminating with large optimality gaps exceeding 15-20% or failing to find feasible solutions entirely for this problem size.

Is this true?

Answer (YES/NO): NO